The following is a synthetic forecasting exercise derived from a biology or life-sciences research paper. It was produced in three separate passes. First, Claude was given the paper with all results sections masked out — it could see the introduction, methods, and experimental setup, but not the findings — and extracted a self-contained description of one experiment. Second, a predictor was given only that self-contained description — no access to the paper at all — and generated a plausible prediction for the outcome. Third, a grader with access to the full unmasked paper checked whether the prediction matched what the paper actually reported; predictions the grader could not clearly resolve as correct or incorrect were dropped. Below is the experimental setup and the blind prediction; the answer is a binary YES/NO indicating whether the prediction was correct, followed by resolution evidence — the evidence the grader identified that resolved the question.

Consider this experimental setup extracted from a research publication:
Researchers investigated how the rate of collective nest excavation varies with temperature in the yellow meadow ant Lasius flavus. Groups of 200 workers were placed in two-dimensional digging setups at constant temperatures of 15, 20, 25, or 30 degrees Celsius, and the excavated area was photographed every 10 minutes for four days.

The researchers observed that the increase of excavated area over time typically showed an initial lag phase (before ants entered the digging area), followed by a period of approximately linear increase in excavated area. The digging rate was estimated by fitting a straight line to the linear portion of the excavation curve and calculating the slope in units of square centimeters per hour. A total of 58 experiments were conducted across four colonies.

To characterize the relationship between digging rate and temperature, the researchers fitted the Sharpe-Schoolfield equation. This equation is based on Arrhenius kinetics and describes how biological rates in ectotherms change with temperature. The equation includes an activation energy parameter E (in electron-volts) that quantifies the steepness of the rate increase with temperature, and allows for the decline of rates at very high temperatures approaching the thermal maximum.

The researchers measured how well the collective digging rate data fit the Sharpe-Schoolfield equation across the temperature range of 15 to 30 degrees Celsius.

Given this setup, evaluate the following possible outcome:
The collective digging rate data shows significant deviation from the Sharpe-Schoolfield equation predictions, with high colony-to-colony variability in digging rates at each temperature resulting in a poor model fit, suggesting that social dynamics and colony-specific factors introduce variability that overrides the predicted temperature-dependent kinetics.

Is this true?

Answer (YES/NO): NO